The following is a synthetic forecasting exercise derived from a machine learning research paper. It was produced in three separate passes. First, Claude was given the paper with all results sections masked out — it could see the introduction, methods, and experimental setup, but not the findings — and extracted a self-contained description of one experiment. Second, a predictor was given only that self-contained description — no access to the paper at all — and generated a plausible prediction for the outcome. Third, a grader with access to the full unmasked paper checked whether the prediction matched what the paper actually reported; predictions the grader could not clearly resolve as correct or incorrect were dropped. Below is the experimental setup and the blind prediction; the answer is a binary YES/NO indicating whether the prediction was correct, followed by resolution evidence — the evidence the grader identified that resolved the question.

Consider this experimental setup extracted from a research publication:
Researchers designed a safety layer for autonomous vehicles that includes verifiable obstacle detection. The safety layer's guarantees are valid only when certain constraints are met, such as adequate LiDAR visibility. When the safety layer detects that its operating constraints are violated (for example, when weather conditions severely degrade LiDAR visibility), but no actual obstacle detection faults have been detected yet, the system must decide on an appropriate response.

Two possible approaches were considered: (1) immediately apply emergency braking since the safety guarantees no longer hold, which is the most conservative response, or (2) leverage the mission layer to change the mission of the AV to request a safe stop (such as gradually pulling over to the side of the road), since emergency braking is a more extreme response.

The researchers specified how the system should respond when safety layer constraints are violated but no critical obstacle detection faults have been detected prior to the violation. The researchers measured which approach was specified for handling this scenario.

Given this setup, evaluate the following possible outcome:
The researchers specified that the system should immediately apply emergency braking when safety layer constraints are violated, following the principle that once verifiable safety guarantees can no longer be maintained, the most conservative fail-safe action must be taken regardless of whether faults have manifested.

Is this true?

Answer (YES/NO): NO